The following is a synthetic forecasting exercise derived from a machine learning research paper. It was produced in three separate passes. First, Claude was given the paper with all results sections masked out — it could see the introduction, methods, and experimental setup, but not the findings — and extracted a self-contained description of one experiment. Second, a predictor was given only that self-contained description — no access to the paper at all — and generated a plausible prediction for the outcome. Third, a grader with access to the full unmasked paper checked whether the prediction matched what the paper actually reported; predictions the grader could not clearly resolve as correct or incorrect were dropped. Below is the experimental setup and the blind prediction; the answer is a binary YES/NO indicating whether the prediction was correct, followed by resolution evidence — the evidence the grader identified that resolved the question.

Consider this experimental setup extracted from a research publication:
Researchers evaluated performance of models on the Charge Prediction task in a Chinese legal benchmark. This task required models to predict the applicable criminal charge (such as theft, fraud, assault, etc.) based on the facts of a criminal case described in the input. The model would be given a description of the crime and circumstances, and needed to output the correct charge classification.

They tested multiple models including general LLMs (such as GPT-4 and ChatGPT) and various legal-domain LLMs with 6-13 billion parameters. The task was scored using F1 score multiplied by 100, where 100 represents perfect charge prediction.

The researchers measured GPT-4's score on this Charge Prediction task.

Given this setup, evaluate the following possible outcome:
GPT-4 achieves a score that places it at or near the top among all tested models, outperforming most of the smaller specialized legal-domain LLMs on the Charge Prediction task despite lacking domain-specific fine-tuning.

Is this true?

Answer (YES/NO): YES